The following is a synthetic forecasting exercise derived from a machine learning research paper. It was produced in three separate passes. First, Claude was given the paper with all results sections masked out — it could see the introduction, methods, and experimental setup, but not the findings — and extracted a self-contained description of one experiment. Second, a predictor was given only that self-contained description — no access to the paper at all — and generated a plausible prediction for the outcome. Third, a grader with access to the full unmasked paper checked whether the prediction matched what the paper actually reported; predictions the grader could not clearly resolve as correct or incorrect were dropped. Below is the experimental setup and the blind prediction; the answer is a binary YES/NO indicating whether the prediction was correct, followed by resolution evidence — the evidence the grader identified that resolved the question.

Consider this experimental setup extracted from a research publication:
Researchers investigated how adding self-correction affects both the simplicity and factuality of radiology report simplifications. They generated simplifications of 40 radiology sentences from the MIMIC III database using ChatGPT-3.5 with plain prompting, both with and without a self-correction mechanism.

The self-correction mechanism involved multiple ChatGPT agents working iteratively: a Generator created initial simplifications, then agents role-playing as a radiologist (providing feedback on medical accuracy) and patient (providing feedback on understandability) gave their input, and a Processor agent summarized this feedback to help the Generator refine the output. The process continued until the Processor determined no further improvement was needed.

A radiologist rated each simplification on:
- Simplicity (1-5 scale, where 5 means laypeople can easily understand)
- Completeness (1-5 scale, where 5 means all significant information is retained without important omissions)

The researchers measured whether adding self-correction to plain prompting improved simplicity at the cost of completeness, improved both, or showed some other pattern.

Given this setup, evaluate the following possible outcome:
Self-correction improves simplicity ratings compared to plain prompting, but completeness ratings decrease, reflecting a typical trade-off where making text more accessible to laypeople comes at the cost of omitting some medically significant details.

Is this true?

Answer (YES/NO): YES